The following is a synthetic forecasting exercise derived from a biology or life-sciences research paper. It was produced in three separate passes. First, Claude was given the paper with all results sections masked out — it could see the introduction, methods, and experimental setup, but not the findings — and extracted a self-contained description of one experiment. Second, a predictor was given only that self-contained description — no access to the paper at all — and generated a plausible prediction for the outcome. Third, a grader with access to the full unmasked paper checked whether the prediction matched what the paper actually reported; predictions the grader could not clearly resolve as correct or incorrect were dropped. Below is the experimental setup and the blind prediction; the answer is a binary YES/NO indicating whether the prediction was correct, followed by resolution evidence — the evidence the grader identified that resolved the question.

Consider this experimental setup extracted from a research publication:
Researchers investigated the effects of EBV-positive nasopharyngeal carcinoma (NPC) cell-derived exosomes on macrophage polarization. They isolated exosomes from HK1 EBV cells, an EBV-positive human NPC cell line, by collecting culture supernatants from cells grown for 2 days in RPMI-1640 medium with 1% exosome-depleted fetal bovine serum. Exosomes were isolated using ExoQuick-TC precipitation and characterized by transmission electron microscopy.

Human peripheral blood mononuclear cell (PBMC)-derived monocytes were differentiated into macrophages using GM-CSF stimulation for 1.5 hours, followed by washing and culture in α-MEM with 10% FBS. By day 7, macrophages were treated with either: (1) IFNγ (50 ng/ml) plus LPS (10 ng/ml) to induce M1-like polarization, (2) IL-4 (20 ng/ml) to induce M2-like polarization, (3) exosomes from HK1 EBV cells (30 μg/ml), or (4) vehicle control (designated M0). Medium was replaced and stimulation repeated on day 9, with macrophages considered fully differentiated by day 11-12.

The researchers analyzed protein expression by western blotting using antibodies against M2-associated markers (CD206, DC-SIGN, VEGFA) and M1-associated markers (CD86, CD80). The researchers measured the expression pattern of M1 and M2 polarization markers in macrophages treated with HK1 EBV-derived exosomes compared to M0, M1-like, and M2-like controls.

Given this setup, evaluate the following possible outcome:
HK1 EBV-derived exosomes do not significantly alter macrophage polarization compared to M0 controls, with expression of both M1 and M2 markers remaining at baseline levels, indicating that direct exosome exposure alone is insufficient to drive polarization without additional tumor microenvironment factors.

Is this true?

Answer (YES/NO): NO